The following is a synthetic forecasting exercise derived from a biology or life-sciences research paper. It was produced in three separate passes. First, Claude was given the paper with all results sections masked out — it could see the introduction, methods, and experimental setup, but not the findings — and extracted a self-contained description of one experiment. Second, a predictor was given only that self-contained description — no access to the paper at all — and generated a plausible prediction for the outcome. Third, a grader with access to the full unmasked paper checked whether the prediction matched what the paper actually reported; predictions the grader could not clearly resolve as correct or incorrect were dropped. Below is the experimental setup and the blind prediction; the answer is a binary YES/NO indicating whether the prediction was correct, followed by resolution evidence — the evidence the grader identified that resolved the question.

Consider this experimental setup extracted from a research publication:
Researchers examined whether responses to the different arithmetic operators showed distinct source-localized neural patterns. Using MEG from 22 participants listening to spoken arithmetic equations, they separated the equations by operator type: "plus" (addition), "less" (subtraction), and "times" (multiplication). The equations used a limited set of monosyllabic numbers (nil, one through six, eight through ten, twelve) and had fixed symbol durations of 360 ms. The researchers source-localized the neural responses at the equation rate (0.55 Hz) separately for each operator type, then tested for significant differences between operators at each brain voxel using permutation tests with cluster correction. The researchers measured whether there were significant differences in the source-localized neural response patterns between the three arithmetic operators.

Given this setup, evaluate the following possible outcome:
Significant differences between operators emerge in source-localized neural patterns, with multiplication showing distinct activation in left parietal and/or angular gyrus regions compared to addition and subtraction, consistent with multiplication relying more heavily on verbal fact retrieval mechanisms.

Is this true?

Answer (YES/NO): NO